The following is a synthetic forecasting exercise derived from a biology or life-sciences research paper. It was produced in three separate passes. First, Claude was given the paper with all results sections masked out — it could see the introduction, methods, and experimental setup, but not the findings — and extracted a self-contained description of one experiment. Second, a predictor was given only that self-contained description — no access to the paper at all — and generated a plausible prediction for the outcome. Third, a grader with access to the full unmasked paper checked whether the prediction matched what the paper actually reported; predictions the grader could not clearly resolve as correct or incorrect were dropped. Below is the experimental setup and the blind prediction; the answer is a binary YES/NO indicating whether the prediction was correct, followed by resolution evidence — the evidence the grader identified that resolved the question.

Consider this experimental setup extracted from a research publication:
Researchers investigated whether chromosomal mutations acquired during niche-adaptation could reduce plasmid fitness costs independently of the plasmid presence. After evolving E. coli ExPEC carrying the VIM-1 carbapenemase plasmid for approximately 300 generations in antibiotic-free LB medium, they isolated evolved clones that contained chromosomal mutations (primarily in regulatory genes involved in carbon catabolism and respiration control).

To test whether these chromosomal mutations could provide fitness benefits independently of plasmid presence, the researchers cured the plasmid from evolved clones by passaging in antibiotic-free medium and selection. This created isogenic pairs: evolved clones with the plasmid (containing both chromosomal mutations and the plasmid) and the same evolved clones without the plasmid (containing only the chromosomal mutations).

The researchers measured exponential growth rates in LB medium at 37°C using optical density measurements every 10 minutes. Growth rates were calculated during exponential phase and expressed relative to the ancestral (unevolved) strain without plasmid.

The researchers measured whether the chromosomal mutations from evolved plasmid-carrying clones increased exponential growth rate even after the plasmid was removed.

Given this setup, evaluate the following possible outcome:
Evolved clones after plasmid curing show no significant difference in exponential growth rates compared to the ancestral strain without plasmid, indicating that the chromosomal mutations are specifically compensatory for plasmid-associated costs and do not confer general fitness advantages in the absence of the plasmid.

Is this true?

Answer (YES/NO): NO